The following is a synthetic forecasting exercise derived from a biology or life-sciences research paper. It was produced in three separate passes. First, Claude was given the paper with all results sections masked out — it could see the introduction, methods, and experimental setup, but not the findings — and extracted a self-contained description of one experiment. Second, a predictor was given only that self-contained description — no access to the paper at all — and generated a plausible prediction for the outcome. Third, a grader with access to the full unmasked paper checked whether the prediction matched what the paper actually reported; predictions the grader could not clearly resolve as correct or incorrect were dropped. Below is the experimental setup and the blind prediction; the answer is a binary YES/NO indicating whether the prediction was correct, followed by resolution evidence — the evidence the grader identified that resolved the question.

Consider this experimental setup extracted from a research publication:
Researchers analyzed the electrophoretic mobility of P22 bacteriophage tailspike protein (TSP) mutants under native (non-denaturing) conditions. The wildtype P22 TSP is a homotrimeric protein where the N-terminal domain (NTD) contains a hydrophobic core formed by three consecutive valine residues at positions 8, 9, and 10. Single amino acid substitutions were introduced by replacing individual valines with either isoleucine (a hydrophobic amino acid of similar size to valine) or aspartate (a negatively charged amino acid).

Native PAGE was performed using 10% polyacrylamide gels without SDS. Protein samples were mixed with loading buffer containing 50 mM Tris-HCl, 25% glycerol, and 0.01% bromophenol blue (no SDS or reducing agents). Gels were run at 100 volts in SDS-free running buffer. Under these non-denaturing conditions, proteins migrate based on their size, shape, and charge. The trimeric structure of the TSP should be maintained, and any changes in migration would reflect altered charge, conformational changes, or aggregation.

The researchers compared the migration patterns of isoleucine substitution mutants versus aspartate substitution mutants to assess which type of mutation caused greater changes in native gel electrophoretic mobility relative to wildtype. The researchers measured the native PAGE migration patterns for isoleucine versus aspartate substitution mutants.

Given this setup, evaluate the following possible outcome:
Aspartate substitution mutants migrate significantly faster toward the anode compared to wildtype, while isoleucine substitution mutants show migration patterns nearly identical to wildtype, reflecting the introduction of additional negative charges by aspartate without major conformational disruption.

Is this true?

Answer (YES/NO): NO